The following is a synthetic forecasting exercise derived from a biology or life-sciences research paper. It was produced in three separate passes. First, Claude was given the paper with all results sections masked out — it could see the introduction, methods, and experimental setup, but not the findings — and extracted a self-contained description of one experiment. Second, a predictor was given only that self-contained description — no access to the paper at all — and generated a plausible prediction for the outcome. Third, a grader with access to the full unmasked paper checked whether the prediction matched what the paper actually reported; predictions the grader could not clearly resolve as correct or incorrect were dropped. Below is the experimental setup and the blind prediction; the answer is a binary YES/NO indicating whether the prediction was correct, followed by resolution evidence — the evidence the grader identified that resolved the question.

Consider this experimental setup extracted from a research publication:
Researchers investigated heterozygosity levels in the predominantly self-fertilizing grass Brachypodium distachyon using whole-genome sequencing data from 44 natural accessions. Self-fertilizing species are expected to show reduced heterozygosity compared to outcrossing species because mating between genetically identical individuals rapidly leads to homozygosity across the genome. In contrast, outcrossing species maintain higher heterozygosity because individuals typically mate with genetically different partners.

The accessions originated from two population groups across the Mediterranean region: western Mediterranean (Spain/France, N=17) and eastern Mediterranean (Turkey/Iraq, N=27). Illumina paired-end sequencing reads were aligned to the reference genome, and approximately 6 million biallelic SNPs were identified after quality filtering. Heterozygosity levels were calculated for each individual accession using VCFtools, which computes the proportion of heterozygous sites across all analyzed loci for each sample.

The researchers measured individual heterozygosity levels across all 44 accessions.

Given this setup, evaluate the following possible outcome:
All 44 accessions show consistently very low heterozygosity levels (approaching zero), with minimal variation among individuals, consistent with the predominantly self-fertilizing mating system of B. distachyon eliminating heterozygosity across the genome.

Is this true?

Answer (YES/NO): NO